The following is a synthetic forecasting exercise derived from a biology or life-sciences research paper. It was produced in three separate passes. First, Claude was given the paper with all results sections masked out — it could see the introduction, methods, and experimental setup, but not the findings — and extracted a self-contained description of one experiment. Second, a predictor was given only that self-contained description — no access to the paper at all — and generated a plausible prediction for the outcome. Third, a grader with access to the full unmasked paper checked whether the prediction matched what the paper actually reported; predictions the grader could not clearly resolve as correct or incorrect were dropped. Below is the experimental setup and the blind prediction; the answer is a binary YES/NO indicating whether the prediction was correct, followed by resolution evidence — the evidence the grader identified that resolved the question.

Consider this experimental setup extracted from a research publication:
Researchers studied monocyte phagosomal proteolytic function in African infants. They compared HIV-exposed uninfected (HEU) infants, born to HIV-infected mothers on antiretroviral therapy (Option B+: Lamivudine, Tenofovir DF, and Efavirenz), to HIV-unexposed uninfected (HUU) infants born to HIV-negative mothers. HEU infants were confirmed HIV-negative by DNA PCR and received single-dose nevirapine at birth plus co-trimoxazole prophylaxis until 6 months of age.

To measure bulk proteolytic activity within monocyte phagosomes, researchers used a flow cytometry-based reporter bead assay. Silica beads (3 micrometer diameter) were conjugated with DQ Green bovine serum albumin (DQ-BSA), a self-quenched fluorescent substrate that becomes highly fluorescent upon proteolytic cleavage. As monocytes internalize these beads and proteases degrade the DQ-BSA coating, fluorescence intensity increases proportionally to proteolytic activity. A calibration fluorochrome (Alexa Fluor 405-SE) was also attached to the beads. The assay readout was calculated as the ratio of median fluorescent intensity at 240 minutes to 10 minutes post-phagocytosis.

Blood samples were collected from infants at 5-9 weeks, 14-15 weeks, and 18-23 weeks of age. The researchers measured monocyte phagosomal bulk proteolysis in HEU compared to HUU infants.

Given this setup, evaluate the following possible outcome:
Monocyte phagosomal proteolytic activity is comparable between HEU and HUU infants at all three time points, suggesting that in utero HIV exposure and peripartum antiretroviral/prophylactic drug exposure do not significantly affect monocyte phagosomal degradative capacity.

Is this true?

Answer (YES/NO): NO